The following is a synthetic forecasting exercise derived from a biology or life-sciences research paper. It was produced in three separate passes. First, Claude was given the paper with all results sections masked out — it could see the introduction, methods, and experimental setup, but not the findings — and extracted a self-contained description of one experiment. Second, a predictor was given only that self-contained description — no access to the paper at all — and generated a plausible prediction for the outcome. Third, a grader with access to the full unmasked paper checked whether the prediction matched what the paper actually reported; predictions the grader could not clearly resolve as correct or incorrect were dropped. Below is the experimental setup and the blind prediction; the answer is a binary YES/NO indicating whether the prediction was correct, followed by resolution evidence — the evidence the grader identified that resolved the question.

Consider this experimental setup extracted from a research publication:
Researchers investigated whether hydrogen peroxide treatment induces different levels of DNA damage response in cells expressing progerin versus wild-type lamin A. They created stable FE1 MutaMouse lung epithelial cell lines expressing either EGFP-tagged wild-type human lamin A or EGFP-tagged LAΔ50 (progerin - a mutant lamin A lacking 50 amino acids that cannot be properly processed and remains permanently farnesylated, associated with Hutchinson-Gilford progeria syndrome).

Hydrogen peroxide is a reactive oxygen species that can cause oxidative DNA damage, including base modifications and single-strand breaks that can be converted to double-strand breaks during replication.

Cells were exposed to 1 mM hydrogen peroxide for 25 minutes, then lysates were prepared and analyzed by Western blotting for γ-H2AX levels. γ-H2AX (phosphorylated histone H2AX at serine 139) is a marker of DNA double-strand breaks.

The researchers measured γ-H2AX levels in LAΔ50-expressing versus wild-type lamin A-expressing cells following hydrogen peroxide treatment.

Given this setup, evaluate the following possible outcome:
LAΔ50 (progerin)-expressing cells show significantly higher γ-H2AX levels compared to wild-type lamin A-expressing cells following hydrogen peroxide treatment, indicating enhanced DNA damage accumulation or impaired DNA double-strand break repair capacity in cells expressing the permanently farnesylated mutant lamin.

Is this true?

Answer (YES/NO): NO